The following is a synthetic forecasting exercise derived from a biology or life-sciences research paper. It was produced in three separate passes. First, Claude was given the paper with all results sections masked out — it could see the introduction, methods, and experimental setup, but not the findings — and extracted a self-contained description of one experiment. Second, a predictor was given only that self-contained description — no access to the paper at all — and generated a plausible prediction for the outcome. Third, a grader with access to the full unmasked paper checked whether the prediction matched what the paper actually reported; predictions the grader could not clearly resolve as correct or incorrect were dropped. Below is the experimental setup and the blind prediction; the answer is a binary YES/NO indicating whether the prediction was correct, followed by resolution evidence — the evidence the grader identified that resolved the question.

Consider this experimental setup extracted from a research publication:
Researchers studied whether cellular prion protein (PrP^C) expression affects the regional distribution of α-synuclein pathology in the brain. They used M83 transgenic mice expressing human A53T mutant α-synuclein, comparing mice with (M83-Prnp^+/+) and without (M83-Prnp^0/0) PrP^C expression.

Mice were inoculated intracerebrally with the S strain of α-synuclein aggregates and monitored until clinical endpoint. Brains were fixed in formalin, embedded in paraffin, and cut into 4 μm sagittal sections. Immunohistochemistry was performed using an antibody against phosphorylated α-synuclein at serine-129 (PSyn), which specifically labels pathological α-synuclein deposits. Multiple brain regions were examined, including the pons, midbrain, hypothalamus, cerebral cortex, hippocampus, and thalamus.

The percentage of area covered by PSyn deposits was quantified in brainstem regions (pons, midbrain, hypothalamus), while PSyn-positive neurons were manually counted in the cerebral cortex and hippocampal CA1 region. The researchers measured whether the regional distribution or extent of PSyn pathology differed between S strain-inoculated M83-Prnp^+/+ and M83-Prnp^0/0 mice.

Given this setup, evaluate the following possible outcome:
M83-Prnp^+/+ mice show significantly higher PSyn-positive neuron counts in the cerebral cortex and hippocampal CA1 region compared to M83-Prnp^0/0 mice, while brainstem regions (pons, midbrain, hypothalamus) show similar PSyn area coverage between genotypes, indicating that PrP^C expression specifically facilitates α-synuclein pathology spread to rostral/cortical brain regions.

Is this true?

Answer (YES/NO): NO